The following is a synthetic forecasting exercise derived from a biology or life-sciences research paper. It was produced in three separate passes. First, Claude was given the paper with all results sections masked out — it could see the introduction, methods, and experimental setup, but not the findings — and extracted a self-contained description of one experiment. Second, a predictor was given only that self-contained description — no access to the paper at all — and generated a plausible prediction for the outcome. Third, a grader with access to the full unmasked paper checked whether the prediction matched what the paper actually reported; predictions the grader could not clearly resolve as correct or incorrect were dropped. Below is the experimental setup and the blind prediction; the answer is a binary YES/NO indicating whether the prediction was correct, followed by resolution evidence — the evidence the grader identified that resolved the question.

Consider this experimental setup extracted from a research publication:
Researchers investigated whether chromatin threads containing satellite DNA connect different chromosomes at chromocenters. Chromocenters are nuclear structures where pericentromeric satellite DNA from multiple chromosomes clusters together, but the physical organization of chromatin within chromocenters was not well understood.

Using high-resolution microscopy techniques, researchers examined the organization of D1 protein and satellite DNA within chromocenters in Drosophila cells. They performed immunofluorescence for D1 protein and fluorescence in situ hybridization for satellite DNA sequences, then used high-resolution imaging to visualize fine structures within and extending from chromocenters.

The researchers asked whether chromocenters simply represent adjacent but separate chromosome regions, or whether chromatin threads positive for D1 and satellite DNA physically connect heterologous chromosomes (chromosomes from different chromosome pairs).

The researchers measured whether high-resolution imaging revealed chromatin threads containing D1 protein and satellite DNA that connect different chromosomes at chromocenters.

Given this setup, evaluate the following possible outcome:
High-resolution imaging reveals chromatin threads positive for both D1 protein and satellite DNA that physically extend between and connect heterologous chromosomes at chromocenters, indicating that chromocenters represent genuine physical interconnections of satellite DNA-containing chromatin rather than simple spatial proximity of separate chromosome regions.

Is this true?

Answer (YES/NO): YES